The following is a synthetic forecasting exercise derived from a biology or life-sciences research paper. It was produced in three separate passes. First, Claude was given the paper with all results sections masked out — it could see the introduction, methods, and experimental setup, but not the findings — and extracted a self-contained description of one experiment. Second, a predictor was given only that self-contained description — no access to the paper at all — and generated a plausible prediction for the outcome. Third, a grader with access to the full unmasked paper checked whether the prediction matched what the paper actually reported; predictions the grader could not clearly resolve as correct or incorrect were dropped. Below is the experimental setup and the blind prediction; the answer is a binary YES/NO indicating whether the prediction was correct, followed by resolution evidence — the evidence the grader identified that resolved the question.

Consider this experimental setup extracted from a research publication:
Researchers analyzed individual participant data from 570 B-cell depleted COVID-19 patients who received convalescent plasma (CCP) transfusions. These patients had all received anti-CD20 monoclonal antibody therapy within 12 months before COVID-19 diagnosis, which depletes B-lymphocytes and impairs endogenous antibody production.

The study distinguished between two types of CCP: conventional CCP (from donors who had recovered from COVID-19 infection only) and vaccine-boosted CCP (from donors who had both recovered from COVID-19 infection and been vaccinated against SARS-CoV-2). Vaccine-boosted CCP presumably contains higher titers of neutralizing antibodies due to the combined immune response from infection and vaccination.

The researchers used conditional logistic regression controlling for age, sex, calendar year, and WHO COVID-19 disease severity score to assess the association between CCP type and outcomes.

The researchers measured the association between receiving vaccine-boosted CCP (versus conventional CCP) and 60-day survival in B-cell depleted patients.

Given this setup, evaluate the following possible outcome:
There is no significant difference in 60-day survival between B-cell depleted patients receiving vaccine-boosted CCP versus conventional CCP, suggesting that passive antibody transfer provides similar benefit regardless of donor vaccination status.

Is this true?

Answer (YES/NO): NO